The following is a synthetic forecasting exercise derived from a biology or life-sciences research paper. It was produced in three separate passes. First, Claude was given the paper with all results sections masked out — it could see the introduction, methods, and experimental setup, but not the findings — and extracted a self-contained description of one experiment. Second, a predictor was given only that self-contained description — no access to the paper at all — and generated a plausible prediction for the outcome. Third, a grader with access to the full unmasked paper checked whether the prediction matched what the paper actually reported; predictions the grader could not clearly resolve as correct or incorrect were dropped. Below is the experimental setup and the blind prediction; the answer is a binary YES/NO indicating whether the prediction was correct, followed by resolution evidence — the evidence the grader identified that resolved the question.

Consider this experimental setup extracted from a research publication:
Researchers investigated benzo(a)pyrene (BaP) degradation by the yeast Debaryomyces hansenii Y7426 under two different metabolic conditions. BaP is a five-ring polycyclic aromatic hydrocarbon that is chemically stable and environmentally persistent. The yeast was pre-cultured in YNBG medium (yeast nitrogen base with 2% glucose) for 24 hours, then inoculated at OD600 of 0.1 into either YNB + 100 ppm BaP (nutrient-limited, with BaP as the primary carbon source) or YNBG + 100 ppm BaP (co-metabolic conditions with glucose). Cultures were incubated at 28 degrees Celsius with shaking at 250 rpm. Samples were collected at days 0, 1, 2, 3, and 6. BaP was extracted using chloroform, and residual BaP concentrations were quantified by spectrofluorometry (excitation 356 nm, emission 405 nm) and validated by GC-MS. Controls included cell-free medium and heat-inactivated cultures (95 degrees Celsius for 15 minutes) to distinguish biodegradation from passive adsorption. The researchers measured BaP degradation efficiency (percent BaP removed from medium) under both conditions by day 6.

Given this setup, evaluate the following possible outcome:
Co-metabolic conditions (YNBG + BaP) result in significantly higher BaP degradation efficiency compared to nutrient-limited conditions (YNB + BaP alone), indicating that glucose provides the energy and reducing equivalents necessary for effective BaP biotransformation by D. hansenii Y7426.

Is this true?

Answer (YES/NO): YES